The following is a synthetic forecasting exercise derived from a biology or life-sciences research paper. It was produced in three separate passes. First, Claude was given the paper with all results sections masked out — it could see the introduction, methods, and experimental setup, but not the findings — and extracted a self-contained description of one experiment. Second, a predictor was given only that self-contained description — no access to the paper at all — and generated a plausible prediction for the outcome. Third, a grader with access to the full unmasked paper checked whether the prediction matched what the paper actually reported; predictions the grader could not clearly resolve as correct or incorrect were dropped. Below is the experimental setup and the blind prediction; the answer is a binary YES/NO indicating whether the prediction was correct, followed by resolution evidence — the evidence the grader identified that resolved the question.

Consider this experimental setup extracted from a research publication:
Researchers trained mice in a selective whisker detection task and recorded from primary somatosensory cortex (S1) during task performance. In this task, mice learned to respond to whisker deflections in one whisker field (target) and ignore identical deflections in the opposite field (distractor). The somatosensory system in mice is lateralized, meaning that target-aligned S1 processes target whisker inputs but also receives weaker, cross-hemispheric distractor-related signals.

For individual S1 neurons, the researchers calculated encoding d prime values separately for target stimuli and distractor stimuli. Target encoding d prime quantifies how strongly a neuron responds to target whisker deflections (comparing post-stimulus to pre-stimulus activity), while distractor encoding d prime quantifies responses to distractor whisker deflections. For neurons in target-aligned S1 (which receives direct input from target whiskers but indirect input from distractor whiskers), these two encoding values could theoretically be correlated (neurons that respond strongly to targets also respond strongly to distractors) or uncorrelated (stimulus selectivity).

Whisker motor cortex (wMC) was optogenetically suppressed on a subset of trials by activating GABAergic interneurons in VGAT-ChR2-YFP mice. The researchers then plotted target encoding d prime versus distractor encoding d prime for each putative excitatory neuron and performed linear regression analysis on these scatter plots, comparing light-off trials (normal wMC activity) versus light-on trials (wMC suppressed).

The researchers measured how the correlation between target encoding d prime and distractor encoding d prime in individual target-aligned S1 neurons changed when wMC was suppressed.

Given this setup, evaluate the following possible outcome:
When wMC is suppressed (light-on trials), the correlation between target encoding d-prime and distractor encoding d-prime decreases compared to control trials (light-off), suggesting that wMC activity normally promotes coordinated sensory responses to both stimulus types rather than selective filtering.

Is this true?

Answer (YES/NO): NO